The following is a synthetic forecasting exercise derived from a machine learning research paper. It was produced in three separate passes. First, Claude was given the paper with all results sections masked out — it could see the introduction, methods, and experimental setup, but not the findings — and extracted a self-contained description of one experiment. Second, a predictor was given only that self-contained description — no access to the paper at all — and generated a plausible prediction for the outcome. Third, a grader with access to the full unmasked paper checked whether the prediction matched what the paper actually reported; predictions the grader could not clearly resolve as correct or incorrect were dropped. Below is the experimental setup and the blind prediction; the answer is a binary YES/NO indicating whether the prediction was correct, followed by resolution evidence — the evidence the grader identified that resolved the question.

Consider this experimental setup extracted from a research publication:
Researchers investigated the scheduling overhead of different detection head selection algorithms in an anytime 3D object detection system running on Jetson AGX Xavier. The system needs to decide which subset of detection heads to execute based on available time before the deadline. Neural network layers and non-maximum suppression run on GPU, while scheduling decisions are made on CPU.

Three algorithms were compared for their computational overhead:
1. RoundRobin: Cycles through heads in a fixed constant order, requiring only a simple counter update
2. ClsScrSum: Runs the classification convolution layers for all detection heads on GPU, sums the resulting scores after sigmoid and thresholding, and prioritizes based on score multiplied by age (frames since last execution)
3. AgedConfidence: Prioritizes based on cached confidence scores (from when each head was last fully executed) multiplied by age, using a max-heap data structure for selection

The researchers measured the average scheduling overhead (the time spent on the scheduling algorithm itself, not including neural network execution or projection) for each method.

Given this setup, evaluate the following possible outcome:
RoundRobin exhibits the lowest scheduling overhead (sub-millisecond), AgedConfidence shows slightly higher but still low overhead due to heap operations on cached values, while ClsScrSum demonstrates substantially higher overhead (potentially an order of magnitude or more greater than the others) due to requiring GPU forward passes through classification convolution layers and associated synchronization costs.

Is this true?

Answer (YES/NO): NO